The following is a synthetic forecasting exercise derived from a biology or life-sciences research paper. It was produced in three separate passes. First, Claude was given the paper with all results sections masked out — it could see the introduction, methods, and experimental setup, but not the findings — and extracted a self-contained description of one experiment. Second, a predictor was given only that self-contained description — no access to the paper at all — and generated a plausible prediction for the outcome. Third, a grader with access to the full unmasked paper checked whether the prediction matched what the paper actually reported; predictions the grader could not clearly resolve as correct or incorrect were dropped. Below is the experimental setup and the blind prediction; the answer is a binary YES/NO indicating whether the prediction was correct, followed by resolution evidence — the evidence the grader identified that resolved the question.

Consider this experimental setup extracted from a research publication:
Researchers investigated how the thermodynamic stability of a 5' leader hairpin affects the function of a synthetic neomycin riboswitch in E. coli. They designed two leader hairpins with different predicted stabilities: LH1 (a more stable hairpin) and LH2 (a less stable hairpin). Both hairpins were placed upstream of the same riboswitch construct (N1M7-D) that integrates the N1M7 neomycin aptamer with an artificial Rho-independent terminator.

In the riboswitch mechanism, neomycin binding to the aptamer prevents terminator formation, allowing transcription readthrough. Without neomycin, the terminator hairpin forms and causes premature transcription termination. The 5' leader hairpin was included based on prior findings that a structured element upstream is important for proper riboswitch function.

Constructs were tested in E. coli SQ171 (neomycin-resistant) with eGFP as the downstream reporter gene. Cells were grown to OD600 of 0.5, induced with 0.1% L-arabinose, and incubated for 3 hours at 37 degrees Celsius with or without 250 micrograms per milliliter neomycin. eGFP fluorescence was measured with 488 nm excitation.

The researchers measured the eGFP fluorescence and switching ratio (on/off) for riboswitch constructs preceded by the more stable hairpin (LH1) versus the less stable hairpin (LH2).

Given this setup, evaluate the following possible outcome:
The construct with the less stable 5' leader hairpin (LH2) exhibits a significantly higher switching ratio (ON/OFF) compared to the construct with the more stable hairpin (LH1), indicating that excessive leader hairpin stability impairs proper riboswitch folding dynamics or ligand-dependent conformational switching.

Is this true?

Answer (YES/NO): NO